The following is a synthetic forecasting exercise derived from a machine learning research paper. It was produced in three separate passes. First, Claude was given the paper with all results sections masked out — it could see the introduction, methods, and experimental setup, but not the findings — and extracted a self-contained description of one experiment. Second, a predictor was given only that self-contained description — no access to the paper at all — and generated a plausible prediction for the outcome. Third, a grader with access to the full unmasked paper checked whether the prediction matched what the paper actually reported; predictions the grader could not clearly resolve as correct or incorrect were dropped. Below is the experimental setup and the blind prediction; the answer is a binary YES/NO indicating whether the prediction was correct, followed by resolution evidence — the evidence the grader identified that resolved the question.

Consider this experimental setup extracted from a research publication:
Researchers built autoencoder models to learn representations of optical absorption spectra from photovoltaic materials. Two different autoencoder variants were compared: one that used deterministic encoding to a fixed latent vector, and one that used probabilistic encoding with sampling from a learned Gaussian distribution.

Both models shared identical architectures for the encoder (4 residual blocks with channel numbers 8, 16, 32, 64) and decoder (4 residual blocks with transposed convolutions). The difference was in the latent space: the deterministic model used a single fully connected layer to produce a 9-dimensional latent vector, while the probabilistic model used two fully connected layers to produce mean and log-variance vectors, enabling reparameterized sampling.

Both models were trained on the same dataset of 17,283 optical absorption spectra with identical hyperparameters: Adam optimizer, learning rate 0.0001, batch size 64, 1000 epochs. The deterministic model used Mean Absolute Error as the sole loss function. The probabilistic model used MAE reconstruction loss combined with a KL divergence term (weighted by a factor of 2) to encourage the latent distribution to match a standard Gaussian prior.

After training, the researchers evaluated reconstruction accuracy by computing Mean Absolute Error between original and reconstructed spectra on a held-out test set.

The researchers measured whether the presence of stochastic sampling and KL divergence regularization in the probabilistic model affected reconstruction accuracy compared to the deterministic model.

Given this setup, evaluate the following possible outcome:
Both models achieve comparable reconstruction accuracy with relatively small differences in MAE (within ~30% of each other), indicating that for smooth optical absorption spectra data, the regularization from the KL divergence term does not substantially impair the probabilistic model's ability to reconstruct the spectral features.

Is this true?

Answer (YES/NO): NO